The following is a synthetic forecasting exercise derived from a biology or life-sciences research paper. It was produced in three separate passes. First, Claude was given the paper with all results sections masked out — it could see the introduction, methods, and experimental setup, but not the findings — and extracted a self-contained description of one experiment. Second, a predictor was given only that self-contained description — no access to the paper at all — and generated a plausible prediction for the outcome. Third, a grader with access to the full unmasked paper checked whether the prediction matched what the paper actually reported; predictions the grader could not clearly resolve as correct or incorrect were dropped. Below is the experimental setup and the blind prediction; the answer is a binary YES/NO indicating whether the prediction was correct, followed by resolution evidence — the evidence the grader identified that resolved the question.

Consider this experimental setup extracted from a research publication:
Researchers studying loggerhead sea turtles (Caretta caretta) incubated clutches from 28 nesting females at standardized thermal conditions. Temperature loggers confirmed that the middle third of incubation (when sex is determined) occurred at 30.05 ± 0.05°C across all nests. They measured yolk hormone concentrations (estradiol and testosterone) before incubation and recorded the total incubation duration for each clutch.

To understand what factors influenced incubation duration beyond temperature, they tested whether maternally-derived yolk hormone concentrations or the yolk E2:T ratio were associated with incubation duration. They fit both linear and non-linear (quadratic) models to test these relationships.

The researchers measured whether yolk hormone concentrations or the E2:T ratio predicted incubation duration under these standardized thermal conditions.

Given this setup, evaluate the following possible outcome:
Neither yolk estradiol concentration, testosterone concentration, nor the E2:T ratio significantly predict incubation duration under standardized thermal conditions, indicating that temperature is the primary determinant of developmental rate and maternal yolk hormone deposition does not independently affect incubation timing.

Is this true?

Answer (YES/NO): NO